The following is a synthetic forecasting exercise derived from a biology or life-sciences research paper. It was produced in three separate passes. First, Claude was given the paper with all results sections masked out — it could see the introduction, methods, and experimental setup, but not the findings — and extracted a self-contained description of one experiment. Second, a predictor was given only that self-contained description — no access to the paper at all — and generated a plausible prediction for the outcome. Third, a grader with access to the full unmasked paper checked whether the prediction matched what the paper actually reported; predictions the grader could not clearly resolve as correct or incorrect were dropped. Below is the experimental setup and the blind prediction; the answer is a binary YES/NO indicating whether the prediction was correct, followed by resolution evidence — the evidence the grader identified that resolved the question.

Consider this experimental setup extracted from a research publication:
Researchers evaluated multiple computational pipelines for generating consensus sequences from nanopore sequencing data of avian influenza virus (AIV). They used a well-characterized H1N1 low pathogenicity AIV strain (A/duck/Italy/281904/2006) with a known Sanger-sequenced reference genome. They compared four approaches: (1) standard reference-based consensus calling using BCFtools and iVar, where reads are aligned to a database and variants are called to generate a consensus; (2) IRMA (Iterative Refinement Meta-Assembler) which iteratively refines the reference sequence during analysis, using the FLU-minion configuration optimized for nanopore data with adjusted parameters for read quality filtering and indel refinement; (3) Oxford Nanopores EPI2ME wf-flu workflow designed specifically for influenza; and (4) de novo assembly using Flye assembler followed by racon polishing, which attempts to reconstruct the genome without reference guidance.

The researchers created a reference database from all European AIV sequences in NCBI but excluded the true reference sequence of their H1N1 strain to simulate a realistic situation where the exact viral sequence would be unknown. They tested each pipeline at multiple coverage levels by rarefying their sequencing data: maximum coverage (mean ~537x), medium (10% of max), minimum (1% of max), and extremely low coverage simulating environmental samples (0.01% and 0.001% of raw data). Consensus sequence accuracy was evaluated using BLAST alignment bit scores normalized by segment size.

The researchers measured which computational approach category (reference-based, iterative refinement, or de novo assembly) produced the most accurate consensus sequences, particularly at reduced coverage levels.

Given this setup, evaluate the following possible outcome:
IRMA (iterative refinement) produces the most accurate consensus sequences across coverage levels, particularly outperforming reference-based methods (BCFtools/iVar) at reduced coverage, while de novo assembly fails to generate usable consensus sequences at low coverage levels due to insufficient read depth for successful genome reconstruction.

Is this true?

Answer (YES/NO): NO